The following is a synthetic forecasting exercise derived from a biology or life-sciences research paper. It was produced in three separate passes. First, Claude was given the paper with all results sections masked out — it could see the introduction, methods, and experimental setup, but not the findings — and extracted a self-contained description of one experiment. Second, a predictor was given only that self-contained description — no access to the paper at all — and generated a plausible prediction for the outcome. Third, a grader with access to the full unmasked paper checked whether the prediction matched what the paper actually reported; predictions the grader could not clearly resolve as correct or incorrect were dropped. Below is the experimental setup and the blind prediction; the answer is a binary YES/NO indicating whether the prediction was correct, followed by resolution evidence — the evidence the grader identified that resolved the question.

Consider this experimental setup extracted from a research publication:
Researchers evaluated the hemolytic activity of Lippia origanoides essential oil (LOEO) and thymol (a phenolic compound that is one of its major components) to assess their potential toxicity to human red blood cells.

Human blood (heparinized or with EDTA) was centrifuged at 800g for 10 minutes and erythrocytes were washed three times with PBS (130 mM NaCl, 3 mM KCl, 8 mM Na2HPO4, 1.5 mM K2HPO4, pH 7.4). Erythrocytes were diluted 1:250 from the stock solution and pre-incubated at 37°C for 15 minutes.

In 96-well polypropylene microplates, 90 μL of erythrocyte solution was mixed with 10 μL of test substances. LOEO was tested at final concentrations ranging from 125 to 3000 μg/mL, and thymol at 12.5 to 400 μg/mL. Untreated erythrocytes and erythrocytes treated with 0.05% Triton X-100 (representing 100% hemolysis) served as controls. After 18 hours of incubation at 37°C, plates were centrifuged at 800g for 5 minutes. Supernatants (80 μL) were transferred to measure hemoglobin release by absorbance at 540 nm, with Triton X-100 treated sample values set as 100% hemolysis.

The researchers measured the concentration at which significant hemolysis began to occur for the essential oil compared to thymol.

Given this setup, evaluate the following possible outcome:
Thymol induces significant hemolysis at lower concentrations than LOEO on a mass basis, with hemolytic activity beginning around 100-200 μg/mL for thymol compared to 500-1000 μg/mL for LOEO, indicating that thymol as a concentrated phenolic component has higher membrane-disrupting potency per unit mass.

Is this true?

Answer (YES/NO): NO